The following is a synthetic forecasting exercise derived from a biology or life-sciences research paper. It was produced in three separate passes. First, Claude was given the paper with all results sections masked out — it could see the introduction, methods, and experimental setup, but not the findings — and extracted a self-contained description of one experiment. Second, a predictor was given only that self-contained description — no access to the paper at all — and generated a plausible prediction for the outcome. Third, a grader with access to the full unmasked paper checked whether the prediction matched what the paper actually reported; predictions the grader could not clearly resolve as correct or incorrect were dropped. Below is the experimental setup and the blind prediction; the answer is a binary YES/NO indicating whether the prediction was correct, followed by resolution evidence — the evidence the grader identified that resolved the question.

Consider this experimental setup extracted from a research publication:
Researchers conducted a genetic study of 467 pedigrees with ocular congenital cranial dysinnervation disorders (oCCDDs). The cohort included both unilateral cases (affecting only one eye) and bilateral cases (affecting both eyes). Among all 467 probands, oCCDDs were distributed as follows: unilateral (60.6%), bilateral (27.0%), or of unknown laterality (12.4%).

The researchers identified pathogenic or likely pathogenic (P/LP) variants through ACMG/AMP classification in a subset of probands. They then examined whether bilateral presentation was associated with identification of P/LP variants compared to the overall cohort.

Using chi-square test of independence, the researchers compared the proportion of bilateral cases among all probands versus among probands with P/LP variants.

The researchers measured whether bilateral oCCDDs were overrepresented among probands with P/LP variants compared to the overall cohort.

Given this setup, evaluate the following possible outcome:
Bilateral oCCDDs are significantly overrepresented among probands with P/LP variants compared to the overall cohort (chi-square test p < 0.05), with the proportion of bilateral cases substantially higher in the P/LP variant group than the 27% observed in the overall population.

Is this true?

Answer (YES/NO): YES